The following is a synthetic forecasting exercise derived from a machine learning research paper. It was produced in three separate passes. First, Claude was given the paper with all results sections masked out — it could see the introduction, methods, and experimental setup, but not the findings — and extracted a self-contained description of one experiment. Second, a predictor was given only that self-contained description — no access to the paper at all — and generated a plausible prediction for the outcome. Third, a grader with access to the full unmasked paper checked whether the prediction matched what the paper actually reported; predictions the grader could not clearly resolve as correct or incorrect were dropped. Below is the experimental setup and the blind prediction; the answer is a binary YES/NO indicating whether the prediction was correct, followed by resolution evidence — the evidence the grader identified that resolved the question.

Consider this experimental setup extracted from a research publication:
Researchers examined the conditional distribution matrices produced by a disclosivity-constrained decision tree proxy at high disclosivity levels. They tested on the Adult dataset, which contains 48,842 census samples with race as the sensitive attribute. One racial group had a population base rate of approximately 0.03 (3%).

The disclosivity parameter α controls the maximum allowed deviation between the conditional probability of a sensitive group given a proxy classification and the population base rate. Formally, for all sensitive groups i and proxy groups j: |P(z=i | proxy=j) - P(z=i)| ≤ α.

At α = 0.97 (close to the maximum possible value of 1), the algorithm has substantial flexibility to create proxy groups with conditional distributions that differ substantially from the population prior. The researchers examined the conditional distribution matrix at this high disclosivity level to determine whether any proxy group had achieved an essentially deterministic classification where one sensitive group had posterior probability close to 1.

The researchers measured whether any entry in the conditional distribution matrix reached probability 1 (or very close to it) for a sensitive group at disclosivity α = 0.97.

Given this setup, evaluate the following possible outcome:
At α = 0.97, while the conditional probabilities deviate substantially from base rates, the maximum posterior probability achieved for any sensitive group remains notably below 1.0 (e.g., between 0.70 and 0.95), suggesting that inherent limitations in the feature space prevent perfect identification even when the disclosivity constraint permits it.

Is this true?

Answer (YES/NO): NO